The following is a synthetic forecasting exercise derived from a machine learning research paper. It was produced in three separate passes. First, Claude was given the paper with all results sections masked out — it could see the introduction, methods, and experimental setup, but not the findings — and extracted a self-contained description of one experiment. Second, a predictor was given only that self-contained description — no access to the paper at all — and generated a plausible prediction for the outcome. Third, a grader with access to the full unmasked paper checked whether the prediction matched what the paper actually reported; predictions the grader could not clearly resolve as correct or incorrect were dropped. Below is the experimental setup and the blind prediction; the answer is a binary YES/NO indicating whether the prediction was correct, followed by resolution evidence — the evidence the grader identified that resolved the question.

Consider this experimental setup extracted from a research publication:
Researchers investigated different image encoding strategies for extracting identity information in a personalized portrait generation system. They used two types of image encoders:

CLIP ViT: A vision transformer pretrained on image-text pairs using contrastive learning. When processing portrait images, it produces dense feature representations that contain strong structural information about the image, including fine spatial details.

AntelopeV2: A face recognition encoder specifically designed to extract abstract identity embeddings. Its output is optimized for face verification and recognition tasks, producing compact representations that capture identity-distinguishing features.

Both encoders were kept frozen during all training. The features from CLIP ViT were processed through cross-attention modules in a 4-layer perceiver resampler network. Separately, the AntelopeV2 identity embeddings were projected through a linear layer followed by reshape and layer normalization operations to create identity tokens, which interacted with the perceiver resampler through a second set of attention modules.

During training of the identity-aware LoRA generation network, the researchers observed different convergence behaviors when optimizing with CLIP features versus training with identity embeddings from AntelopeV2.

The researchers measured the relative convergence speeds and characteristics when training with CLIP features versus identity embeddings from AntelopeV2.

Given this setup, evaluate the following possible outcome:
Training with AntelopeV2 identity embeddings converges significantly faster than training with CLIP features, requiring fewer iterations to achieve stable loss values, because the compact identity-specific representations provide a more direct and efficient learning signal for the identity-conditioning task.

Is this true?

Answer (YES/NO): NO